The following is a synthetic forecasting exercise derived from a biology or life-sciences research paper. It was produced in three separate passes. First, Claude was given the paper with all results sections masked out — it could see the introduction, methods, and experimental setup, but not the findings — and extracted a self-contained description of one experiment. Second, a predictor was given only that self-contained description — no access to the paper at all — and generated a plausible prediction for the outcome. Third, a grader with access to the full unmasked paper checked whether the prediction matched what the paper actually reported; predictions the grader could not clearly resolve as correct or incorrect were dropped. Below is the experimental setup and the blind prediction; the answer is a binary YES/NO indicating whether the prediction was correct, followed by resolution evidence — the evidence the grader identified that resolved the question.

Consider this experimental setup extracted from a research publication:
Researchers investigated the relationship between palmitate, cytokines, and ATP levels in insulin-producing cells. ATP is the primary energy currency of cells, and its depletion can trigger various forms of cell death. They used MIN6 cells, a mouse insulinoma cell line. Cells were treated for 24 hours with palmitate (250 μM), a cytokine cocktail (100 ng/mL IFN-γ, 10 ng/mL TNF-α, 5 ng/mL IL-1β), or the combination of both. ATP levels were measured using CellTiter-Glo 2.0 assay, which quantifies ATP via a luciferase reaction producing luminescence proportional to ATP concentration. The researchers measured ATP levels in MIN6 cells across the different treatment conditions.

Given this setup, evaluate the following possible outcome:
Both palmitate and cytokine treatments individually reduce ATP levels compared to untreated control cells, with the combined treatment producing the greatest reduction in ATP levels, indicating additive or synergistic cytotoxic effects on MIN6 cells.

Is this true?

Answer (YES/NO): YES